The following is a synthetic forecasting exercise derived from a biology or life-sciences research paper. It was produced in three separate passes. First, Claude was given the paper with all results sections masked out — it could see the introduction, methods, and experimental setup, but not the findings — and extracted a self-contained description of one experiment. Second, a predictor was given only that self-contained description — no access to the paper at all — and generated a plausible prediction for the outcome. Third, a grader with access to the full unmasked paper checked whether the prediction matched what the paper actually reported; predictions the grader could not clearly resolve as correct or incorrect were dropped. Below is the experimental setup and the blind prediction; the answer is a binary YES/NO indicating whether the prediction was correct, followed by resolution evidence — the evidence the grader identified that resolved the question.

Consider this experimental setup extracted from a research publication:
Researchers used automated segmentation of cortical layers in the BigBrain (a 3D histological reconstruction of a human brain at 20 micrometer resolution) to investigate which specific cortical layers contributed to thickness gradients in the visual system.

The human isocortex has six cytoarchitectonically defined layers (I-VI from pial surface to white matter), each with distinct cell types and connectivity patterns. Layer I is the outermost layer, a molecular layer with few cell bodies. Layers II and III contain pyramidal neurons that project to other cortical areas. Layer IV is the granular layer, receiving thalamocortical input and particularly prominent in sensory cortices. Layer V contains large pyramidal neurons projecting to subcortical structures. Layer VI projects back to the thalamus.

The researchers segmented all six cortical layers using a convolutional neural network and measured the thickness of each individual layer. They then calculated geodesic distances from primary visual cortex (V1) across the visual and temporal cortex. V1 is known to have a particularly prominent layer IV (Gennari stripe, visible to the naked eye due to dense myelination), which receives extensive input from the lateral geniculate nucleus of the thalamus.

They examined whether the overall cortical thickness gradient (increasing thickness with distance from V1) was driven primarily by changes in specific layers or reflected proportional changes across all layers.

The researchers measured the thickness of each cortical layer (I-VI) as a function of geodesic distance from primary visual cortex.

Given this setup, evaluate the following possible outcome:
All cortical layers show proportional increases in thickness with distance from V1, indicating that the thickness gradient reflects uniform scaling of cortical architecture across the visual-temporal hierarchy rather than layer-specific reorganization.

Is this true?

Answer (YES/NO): NO